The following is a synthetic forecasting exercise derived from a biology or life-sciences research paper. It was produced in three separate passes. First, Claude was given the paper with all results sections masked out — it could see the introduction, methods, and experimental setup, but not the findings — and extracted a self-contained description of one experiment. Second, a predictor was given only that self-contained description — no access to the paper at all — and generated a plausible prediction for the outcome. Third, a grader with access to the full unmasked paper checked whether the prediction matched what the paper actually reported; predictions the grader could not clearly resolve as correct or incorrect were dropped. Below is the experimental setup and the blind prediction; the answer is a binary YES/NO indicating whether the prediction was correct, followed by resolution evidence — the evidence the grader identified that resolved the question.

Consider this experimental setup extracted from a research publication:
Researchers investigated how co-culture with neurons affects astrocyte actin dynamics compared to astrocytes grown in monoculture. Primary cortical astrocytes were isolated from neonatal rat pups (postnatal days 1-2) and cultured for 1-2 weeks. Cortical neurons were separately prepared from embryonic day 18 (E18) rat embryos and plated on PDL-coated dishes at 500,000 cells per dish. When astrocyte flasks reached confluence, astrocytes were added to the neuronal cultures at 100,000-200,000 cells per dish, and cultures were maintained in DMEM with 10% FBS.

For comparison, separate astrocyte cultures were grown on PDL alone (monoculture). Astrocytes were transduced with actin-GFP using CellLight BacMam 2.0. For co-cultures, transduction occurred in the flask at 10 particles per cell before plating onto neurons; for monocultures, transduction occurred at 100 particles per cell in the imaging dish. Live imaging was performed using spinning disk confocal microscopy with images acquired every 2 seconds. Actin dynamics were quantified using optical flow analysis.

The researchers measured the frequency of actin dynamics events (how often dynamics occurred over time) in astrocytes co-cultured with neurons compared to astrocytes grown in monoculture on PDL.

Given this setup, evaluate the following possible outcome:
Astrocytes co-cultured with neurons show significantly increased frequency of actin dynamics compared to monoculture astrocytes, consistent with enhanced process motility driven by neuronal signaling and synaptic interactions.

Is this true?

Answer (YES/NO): YES